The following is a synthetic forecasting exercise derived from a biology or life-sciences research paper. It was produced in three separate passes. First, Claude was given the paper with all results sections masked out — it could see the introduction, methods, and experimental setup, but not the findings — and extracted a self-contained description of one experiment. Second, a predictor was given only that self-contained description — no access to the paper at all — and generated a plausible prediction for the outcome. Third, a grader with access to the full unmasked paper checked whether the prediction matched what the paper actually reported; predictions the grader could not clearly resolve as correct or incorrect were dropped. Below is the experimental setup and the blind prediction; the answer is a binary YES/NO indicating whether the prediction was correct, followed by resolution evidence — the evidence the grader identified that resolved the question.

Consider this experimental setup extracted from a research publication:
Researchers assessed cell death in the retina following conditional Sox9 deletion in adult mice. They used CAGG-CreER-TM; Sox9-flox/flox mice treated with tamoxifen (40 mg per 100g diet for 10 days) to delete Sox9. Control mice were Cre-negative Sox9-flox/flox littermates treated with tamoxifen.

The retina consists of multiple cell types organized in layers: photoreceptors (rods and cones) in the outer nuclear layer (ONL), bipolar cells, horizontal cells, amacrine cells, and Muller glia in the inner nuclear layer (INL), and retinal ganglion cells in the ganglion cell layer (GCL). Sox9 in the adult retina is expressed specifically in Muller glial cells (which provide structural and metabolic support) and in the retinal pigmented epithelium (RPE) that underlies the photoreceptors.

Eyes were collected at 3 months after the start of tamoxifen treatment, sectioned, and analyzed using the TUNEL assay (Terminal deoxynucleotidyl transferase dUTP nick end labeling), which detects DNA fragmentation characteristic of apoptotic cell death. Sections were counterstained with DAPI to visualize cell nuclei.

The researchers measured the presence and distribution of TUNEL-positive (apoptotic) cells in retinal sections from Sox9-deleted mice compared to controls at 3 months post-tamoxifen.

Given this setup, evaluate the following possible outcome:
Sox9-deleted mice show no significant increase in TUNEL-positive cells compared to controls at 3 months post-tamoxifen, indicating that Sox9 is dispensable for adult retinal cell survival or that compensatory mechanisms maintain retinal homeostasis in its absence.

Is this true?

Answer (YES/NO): NO